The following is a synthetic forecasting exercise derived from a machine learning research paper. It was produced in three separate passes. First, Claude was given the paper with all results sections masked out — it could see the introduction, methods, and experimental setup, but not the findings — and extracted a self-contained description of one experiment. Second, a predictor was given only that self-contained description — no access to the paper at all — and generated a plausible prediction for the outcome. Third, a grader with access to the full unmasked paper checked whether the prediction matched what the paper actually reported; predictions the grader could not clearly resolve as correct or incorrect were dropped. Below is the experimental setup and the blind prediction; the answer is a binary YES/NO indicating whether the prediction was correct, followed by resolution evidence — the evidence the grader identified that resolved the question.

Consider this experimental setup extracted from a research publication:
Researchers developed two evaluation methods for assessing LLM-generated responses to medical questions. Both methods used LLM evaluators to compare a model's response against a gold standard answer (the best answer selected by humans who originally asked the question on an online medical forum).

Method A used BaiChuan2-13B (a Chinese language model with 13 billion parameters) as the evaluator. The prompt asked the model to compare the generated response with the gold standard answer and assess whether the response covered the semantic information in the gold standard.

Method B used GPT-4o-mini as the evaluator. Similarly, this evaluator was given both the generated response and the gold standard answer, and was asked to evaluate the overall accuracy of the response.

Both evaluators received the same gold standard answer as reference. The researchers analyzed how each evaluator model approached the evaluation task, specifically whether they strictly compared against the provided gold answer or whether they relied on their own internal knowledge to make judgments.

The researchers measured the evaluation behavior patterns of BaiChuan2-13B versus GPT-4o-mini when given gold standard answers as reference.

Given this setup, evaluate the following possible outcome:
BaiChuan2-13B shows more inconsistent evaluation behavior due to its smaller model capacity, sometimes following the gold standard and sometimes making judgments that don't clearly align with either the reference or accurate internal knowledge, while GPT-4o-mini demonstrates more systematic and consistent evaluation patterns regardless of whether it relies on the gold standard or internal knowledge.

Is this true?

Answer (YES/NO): NO